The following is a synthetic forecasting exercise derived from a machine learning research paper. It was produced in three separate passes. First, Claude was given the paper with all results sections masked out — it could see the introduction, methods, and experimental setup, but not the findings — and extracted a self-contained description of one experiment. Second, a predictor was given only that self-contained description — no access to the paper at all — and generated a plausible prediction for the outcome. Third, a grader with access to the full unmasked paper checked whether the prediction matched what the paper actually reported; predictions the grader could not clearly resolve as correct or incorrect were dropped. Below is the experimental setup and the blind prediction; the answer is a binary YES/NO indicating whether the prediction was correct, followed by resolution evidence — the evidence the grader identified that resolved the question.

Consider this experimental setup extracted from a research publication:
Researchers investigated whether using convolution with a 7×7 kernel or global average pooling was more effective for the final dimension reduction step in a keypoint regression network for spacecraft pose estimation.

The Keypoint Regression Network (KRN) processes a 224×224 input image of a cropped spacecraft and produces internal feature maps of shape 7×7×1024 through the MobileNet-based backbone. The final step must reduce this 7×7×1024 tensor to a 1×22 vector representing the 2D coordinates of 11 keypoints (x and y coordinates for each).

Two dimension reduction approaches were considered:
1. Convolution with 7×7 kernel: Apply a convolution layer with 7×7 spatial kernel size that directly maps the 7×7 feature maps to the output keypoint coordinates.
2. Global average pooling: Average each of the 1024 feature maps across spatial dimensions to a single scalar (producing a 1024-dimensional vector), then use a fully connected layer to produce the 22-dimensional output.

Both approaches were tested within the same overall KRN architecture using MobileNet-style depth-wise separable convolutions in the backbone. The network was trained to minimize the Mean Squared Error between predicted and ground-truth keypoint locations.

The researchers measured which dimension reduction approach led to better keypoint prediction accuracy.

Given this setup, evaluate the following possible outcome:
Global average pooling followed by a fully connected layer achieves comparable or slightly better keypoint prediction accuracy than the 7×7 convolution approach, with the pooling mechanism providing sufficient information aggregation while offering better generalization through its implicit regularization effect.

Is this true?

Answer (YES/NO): NO